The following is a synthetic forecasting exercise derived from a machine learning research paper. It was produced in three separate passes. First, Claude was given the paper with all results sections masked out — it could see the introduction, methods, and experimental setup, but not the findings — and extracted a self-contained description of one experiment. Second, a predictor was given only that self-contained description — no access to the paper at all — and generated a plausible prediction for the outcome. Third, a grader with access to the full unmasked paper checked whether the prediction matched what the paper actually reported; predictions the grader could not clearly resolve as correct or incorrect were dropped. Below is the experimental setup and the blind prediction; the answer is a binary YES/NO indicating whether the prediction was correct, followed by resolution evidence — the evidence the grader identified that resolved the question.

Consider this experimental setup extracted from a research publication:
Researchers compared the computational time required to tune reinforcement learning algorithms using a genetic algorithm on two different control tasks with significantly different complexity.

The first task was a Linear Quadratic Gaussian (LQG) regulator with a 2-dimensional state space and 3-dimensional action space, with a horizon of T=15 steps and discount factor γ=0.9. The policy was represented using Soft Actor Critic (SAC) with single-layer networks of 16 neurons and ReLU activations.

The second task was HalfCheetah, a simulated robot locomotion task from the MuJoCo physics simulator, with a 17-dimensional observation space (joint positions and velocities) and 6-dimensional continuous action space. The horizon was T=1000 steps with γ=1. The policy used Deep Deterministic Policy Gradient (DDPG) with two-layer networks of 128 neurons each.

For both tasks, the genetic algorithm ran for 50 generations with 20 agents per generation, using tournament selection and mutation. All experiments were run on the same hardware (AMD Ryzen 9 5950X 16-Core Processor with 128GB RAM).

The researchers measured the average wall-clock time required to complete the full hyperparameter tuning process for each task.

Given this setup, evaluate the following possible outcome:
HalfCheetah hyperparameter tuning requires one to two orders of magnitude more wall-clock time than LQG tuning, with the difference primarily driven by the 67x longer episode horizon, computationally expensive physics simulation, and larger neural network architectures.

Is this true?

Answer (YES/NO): NO